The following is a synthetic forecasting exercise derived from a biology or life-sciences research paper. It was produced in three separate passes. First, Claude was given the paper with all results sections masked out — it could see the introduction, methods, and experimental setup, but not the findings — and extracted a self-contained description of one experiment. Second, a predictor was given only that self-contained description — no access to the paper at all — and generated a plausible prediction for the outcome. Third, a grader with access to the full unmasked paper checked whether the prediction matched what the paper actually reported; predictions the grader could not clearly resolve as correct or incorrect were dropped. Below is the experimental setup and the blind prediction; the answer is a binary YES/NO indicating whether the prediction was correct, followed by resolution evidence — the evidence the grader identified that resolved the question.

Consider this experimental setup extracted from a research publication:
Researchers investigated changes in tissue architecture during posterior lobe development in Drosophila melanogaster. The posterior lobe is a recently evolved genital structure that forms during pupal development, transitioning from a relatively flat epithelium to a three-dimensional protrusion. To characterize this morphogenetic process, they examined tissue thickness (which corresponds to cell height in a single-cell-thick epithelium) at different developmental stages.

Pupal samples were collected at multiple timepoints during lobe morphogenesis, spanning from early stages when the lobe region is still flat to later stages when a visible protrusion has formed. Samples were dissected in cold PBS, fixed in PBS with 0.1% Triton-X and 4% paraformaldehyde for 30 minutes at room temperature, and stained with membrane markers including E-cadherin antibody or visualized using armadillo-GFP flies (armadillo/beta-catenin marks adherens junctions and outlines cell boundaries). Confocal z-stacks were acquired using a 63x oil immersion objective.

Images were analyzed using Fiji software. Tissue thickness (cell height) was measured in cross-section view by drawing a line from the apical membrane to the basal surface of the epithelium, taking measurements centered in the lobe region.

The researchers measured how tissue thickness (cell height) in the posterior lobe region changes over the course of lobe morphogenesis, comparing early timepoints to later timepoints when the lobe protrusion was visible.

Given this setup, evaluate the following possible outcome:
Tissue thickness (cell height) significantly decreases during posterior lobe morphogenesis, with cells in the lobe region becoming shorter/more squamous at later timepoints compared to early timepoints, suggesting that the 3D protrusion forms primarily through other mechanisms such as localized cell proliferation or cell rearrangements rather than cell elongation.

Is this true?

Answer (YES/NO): NO